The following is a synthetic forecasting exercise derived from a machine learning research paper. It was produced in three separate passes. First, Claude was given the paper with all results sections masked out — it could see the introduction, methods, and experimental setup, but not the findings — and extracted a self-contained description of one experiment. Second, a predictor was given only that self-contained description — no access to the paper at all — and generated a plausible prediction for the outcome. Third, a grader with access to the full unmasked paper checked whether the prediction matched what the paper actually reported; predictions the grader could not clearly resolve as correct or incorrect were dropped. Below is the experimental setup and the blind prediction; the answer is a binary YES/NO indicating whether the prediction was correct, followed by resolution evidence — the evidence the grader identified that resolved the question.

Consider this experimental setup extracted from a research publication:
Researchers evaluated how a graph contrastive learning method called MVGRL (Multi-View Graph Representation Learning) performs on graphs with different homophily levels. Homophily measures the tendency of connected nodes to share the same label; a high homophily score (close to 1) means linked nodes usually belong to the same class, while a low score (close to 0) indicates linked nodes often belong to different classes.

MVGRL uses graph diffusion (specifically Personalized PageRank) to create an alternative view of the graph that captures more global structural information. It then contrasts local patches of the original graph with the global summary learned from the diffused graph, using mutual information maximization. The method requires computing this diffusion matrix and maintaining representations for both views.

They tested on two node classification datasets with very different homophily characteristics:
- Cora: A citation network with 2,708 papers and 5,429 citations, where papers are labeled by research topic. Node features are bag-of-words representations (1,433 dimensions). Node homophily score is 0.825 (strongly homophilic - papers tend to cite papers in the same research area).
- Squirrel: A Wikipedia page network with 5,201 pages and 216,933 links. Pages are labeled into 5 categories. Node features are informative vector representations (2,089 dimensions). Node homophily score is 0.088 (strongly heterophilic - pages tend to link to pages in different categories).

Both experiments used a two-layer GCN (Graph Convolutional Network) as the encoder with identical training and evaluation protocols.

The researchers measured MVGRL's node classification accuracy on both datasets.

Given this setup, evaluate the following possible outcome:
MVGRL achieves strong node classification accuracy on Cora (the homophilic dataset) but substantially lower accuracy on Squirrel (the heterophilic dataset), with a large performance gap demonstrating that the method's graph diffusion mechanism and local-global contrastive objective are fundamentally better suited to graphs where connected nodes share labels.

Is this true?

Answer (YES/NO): YES